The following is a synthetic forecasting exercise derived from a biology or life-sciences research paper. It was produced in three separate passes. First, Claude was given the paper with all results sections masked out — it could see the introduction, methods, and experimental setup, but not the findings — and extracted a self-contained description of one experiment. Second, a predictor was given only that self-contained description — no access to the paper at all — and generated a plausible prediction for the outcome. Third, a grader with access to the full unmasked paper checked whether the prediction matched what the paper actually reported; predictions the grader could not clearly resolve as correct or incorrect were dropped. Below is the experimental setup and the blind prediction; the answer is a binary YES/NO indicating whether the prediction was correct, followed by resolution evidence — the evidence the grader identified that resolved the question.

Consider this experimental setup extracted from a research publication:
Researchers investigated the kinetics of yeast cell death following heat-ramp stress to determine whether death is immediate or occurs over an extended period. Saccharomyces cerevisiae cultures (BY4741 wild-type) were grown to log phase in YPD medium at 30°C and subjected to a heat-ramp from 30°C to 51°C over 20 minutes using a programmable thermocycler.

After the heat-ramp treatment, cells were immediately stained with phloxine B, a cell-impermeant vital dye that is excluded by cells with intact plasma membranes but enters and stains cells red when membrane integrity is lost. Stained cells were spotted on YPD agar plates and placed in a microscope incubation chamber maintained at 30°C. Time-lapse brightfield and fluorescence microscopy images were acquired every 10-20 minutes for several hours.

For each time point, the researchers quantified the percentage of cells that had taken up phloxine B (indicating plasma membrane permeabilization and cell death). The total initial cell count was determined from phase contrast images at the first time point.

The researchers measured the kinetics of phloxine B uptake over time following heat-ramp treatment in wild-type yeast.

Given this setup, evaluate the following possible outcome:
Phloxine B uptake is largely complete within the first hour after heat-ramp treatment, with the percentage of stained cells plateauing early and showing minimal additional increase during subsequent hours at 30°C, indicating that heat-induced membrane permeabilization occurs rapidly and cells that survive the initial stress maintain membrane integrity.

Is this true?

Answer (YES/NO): NO